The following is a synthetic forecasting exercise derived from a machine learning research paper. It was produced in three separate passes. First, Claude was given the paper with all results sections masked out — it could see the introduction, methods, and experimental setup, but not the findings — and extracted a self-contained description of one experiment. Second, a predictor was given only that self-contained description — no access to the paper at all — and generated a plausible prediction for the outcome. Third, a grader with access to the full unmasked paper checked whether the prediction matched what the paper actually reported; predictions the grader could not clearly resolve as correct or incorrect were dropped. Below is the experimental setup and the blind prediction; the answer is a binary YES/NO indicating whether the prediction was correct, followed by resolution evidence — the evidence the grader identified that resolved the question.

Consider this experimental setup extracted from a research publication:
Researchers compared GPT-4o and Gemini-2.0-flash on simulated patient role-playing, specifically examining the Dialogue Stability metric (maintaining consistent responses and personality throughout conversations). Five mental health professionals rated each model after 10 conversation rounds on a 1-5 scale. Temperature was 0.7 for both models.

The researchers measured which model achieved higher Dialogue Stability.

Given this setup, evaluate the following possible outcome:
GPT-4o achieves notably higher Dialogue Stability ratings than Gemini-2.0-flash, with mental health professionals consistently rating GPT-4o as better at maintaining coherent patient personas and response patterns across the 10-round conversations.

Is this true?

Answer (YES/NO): NO